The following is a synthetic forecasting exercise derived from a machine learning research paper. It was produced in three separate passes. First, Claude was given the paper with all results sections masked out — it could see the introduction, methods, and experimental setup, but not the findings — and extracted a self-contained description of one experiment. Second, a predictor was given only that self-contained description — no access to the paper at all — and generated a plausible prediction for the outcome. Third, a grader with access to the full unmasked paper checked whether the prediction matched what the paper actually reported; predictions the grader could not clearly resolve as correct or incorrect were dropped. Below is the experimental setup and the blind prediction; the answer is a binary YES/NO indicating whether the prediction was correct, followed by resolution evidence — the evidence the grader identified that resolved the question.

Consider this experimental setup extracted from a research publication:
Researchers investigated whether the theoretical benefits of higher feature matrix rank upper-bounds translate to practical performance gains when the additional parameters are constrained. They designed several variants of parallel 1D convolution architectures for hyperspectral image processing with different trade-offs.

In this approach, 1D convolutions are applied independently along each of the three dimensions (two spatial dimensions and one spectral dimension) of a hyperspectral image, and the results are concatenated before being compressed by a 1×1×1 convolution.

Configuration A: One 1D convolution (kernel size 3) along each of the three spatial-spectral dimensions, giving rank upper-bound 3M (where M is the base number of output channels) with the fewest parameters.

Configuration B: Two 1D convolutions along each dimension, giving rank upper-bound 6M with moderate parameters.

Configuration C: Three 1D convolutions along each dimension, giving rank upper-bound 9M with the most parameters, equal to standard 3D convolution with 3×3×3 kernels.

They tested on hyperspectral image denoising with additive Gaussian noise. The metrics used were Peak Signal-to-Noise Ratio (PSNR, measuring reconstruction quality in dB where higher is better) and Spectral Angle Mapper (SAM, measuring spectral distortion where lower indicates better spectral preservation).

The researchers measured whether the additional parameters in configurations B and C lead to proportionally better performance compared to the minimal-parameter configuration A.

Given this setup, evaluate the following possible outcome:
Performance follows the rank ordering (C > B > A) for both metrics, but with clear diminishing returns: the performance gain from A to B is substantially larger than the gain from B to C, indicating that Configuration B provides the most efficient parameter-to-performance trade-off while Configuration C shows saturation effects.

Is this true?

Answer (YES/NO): NO